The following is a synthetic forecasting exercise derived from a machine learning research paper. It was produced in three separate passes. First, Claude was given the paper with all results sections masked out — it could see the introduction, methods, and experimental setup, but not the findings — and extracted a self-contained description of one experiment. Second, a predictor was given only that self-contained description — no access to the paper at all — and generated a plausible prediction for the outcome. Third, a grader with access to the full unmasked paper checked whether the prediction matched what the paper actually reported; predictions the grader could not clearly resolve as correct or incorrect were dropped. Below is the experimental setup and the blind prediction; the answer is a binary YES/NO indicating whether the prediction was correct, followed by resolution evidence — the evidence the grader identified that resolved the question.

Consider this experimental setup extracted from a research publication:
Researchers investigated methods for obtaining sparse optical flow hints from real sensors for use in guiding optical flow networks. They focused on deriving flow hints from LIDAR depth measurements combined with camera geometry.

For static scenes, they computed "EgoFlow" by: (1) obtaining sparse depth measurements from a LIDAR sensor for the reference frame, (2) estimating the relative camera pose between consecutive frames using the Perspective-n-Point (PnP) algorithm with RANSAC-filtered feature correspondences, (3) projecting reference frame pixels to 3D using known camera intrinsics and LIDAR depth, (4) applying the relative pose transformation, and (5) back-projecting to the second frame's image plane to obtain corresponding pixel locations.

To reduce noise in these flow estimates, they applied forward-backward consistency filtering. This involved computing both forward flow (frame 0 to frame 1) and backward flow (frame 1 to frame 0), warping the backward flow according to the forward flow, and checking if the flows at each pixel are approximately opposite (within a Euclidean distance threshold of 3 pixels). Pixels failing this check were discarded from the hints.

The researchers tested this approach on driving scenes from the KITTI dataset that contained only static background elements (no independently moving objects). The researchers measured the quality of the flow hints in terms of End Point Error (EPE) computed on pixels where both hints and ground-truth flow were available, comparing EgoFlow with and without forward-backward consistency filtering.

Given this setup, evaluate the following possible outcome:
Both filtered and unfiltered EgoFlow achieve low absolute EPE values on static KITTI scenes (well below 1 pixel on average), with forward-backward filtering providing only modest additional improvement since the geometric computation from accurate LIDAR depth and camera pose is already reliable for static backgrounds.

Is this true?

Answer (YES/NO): NO